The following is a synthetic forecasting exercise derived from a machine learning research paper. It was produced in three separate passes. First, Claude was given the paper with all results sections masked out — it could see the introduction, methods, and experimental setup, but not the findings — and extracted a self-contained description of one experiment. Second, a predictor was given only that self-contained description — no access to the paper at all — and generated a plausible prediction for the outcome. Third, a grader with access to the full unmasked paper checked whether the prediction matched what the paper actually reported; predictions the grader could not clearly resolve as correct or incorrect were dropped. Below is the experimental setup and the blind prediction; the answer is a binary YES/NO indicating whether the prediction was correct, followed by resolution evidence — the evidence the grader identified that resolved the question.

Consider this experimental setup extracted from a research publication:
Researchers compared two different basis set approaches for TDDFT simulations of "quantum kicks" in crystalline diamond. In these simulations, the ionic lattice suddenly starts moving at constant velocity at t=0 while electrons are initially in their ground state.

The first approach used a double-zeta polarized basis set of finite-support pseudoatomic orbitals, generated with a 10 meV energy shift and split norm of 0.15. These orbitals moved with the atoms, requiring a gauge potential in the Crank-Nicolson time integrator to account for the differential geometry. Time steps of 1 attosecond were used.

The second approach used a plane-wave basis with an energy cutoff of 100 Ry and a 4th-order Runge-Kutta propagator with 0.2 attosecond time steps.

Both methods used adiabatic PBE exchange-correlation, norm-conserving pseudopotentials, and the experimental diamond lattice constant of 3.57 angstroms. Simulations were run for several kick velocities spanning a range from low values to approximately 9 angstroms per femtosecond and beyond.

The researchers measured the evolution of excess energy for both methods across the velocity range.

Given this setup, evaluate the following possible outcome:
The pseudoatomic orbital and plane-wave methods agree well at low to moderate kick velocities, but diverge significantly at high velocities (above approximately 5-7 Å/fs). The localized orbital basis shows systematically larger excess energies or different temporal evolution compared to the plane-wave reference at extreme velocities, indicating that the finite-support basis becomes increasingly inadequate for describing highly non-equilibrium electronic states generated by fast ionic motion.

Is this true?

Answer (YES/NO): NO